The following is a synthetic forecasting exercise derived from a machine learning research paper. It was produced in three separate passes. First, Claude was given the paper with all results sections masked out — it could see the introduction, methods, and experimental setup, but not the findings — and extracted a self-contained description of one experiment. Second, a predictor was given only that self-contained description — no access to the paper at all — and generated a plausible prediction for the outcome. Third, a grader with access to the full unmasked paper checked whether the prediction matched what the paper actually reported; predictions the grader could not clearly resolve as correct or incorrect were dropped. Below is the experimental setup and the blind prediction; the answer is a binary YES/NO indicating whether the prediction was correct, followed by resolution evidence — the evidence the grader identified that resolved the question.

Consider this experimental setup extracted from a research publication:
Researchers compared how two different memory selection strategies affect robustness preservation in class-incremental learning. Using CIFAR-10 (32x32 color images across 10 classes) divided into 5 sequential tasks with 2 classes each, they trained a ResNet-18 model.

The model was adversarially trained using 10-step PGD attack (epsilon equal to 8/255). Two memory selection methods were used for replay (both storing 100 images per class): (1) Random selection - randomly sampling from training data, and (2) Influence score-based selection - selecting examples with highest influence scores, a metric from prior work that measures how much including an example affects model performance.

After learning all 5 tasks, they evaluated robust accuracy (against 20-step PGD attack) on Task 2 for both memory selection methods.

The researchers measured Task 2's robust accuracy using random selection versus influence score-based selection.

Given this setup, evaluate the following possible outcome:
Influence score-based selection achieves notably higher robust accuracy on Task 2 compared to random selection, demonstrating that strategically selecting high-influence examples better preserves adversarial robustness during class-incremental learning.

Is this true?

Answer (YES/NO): NO